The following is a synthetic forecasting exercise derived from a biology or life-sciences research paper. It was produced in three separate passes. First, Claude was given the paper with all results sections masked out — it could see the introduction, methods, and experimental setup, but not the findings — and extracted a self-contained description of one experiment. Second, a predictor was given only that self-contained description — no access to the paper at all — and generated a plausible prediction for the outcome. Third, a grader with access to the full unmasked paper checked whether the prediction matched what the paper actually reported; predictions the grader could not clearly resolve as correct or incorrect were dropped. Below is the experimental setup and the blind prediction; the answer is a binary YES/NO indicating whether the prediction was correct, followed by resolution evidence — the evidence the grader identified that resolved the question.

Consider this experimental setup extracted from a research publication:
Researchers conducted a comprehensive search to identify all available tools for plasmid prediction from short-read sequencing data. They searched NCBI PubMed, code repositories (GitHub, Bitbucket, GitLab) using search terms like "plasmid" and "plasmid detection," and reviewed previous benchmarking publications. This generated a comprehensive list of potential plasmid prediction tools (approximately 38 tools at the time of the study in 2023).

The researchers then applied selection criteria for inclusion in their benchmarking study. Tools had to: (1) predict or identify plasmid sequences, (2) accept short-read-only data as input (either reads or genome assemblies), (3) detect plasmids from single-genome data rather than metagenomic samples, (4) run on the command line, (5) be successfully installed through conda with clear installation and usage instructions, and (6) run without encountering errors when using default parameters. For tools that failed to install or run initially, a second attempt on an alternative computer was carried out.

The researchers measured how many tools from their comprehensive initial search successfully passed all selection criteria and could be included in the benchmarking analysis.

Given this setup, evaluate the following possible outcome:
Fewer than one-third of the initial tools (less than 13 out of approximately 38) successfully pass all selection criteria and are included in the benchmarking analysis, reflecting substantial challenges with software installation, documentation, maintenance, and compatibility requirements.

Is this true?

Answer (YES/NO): YES